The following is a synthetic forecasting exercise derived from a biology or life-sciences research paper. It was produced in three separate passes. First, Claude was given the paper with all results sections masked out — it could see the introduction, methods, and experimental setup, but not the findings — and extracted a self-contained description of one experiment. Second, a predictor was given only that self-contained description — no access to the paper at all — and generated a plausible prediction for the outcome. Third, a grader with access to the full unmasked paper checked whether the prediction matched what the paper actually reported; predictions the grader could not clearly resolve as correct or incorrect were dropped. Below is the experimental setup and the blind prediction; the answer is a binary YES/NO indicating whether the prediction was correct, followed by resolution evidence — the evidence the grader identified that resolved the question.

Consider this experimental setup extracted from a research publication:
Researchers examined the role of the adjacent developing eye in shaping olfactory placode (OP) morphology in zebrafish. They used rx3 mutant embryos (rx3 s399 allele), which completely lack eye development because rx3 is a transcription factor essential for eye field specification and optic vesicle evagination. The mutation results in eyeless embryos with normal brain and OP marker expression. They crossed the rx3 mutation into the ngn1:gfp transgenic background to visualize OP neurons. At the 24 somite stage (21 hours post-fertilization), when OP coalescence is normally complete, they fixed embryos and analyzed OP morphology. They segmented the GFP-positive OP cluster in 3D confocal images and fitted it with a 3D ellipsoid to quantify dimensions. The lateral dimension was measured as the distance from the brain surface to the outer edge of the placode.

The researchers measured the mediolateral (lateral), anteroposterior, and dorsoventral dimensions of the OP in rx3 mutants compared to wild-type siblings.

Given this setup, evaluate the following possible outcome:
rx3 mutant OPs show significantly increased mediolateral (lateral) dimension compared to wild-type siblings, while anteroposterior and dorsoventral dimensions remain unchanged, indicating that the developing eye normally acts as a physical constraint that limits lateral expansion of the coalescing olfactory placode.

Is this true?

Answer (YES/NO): NO